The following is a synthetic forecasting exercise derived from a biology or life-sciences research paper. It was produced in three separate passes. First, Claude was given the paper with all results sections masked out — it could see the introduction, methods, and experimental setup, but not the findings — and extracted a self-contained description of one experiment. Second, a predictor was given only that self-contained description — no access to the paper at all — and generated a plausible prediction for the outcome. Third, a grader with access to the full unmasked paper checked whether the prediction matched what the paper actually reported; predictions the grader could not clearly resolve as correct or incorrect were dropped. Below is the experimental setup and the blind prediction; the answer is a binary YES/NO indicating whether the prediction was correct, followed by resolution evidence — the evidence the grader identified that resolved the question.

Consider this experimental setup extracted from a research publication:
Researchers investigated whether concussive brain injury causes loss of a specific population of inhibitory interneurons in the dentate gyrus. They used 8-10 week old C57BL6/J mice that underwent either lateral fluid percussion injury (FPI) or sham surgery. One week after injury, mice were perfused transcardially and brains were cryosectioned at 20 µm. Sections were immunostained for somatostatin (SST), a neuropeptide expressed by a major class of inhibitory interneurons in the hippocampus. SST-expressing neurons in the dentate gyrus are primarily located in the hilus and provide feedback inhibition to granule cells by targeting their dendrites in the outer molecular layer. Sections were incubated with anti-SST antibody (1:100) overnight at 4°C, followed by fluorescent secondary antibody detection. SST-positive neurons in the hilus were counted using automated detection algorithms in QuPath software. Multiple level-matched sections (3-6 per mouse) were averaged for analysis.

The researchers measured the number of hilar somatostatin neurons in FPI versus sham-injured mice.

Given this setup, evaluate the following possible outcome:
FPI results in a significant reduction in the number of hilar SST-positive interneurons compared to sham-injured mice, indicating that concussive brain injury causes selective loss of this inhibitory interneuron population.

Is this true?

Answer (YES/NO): YES